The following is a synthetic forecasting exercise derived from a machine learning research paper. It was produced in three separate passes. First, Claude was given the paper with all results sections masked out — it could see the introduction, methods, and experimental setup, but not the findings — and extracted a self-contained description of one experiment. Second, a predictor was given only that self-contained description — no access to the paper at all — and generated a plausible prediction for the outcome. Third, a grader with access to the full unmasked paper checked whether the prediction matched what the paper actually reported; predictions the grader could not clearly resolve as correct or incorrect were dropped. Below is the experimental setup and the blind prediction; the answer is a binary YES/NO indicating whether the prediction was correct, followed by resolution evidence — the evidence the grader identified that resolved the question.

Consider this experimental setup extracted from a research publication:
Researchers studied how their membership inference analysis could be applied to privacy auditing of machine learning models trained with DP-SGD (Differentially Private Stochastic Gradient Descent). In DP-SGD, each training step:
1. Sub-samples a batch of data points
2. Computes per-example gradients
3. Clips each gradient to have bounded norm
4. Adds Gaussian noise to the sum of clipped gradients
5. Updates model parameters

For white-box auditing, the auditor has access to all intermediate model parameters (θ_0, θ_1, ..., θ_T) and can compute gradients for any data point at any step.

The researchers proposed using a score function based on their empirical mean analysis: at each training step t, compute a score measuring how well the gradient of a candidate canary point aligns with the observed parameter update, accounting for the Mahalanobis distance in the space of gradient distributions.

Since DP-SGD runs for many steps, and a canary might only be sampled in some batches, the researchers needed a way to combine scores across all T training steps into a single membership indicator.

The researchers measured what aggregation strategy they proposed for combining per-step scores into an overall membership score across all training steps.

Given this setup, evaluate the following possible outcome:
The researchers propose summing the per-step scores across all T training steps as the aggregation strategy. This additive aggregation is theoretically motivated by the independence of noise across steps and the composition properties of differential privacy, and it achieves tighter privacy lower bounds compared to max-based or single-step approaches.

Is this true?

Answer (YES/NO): NO